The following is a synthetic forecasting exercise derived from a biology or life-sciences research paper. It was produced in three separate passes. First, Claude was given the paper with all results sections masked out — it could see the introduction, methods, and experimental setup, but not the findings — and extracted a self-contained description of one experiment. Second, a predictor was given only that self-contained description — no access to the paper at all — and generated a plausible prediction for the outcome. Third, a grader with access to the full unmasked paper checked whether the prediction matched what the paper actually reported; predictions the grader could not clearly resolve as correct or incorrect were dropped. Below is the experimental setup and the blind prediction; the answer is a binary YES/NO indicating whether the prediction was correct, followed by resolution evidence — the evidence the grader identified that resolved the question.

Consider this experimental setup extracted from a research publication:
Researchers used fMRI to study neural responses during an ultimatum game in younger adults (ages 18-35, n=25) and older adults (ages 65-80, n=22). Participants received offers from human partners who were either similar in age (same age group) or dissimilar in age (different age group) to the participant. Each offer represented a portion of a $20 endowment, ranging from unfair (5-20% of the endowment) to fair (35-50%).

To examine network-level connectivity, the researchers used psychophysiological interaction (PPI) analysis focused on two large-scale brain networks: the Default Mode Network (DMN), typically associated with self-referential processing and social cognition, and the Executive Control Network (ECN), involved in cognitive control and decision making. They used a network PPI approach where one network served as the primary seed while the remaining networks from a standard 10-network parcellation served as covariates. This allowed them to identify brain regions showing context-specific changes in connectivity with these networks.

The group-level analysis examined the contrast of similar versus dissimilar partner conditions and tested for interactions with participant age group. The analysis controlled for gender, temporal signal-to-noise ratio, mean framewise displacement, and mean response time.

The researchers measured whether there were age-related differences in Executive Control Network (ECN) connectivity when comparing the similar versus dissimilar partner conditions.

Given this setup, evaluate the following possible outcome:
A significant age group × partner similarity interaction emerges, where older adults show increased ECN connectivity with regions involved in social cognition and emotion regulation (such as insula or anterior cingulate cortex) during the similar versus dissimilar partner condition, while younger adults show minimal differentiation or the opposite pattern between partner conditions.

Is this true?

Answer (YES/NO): NO